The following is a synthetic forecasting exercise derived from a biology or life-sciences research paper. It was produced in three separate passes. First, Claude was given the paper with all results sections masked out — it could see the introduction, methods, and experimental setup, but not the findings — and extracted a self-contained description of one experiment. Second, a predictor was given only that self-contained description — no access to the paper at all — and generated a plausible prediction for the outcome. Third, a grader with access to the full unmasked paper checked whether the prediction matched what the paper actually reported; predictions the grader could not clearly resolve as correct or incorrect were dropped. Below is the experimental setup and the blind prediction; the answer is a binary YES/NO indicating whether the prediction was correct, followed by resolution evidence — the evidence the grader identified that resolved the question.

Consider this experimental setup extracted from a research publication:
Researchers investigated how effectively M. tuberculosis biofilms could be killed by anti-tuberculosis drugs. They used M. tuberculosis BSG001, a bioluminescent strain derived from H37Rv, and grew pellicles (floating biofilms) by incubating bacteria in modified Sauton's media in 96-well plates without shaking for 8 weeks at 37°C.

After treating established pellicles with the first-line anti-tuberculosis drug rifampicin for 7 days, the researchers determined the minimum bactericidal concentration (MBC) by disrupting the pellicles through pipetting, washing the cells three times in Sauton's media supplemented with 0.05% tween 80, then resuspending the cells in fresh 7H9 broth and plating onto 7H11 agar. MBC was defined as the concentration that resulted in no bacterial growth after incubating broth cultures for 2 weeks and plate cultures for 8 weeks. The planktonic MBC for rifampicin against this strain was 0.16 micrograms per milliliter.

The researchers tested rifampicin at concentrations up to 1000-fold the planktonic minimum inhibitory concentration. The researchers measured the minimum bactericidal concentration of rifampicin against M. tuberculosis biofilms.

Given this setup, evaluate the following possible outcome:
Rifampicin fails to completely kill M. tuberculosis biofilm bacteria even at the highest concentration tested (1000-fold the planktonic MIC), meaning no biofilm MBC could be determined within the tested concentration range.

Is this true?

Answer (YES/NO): NO